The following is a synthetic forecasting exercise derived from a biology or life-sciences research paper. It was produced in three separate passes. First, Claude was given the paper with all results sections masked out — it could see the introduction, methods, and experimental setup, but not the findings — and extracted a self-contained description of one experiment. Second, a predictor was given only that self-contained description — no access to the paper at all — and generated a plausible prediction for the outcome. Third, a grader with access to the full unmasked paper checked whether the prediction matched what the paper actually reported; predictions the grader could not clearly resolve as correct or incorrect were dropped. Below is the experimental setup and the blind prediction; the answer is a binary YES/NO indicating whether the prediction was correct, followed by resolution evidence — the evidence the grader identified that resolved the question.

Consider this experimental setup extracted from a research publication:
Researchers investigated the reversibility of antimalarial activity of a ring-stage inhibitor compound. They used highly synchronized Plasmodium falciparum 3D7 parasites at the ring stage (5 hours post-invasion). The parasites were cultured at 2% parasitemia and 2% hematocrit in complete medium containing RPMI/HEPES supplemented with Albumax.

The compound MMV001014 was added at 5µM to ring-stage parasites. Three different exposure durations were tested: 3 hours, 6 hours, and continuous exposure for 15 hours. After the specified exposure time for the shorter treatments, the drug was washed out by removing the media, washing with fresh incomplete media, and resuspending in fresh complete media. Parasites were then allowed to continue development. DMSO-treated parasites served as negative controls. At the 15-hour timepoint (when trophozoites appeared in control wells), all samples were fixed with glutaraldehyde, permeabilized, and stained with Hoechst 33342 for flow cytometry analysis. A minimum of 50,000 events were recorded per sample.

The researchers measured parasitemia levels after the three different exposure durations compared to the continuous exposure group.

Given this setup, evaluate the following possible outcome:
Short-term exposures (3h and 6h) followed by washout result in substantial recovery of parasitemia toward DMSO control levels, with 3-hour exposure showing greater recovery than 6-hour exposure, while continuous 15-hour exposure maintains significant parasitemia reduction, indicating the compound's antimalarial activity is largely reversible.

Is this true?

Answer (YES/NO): NO